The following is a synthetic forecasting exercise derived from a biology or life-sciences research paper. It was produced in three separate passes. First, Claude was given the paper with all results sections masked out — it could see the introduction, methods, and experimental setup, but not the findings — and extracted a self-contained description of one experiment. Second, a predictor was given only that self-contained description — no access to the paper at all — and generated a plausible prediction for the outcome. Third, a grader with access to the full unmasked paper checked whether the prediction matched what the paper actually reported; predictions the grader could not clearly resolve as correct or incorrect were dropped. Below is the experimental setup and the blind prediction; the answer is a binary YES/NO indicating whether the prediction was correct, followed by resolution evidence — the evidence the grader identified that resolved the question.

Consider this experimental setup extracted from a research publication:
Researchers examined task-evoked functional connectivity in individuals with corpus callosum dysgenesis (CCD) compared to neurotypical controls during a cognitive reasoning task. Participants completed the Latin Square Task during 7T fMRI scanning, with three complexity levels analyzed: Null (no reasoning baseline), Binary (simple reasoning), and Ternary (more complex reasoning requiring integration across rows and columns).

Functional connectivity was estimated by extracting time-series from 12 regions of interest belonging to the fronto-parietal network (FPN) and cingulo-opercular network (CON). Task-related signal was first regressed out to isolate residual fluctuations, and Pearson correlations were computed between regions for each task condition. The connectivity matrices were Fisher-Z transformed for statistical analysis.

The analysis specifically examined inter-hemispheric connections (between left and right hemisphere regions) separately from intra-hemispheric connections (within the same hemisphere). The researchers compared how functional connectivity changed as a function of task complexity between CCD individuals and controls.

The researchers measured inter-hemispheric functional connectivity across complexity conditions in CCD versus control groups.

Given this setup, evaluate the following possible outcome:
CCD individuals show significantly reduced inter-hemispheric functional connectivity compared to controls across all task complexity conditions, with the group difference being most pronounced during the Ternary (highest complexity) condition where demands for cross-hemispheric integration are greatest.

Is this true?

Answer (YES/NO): NO